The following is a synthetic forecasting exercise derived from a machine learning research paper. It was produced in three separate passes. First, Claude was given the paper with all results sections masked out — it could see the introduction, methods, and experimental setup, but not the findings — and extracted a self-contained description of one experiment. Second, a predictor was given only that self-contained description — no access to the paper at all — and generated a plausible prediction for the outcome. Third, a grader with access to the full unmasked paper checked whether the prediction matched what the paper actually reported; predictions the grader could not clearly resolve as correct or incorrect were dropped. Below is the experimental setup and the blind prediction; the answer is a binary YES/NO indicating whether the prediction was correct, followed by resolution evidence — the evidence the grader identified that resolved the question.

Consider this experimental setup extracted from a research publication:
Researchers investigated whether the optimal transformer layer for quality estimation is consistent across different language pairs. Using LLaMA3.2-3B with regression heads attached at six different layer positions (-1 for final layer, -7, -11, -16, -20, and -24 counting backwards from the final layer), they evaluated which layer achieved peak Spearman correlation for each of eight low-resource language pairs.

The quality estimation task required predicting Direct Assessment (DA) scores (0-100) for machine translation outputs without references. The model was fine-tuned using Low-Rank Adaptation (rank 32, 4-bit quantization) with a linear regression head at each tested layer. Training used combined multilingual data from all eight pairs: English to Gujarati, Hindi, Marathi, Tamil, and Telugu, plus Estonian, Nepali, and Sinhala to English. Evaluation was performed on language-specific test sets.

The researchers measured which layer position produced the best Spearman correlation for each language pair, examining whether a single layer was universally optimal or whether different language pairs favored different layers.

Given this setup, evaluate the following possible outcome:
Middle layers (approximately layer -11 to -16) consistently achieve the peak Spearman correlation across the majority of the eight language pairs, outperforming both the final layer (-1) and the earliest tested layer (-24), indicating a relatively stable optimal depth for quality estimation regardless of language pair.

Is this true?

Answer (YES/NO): NO